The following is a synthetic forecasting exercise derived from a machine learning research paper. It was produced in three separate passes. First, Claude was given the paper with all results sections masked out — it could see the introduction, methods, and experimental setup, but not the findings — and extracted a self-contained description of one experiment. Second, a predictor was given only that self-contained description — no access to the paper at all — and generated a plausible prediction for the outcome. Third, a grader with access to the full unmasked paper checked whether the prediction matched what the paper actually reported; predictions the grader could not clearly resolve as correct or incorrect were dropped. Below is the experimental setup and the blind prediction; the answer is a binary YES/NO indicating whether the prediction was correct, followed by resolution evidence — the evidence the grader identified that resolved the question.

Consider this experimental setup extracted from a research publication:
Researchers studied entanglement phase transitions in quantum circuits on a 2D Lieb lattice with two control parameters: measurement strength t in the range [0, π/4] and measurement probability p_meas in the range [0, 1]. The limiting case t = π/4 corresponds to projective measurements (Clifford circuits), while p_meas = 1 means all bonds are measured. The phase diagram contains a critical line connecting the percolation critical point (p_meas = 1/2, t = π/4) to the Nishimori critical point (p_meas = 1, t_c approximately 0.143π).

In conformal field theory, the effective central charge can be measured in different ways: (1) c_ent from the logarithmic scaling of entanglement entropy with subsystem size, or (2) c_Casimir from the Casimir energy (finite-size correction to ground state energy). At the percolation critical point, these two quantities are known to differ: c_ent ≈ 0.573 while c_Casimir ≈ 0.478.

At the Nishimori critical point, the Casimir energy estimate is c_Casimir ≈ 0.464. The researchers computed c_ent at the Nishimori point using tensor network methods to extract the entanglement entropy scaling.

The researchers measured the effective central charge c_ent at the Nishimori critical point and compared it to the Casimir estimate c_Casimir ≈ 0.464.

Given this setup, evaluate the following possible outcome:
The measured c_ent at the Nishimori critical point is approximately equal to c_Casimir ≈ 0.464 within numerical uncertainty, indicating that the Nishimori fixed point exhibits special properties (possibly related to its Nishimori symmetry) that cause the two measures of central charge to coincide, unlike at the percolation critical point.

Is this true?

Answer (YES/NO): NO